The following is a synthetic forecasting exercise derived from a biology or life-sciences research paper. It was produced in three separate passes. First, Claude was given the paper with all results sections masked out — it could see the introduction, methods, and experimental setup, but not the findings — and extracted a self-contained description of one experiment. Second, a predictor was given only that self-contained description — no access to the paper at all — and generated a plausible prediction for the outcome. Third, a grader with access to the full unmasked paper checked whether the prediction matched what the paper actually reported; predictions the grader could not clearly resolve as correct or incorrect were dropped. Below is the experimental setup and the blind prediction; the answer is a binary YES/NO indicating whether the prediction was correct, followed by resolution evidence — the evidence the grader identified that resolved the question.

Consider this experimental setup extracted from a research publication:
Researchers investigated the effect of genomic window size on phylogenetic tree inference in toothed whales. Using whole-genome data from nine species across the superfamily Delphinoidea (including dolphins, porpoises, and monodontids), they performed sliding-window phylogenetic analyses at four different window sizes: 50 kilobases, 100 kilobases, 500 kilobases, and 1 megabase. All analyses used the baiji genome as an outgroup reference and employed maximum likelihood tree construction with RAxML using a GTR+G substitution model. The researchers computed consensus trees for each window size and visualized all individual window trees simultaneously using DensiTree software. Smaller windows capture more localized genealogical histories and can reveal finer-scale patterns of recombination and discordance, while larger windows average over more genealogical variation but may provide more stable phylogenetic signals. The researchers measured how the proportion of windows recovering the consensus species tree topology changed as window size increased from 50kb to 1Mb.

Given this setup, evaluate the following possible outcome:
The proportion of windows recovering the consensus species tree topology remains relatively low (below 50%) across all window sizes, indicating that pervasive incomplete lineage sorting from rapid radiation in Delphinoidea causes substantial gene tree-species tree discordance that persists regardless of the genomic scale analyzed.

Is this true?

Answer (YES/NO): NO